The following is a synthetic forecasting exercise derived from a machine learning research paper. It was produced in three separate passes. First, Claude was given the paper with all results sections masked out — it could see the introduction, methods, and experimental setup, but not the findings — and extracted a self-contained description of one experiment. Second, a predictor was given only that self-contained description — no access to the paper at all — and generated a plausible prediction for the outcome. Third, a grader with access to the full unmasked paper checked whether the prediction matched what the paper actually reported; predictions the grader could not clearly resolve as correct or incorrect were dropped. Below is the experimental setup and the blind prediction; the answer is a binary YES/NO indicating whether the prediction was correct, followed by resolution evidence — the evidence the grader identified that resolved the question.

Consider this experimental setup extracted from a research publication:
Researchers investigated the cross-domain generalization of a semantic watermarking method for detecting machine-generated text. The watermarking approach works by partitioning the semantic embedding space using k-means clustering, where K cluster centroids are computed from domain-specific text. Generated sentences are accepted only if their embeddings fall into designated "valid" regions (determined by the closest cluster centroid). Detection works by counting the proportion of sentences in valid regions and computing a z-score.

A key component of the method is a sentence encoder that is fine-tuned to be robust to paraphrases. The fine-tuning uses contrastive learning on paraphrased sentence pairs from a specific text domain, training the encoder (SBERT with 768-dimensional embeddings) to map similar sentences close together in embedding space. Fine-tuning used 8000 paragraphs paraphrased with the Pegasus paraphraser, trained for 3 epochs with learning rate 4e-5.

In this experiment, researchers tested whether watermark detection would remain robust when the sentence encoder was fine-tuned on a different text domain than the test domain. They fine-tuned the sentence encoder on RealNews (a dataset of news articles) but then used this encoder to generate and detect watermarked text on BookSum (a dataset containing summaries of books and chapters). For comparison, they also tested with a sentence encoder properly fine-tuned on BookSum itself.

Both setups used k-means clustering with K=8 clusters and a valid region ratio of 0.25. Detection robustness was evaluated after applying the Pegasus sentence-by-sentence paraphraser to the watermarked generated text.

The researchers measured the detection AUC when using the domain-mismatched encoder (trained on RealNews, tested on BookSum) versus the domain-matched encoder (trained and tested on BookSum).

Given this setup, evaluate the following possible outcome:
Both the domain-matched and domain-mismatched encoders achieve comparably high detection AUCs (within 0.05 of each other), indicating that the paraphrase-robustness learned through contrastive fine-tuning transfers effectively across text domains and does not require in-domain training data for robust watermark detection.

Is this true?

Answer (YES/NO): YES